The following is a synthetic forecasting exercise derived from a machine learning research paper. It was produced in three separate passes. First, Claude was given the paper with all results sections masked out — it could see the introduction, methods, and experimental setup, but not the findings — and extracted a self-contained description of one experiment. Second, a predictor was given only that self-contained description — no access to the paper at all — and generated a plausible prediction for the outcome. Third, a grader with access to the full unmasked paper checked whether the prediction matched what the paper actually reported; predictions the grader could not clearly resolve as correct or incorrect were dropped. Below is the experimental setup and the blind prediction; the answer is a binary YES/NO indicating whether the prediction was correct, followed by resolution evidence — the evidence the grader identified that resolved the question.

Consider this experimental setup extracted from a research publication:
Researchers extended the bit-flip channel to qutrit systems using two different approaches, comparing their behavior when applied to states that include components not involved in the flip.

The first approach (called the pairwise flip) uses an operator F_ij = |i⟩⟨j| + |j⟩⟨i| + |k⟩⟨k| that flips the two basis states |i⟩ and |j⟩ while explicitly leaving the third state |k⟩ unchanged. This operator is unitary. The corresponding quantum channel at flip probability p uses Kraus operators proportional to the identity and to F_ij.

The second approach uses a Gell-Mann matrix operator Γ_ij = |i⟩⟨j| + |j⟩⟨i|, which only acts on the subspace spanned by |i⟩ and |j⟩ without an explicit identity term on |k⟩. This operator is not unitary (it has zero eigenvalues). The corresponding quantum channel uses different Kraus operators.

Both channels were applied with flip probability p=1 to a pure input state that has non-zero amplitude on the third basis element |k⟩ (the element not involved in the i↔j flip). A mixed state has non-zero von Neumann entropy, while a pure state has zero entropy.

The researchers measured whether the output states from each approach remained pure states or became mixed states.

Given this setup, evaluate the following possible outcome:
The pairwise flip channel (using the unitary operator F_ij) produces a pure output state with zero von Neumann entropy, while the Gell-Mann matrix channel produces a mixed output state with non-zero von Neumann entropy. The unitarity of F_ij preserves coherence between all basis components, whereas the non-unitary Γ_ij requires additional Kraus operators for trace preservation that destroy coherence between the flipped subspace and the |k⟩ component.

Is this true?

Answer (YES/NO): YES